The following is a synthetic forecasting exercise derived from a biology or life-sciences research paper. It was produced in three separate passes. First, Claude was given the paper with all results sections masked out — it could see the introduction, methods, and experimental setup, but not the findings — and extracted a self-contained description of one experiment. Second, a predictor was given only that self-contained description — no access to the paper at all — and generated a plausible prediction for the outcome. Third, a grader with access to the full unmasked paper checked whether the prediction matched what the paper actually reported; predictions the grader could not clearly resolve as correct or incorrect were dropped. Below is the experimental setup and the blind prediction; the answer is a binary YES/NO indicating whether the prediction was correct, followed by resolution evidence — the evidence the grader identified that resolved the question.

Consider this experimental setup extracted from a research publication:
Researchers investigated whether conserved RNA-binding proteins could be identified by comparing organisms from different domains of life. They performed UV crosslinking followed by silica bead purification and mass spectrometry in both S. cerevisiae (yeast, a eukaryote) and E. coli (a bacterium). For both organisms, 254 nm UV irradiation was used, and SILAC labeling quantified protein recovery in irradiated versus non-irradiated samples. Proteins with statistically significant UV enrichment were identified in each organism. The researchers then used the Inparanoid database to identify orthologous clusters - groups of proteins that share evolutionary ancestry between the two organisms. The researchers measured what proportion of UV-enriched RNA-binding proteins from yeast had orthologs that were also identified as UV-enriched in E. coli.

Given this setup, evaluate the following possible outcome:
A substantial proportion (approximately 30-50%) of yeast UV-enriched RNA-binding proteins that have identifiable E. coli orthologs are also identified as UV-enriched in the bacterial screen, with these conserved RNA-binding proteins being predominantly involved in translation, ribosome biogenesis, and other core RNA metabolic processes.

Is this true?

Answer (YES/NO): NO